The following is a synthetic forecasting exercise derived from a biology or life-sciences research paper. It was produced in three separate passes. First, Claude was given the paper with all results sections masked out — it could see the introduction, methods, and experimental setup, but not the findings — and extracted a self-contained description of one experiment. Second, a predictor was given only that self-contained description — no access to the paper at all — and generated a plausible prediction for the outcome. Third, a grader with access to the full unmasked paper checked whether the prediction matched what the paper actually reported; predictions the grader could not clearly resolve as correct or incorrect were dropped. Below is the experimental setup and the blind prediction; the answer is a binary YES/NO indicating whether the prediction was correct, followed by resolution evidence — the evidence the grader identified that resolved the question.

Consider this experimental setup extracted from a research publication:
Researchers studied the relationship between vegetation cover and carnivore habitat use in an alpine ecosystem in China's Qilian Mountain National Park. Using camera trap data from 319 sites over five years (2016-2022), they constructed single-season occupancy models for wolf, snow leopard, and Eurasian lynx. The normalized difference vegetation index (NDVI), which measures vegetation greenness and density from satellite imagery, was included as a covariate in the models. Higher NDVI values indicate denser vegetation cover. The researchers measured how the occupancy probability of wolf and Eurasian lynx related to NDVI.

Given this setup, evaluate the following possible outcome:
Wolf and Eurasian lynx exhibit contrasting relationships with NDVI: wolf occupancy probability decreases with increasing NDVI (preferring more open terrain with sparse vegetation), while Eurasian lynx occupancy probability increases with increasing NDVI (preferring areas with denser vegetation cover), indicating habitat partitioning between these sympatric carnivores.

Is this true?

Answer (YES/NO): NO